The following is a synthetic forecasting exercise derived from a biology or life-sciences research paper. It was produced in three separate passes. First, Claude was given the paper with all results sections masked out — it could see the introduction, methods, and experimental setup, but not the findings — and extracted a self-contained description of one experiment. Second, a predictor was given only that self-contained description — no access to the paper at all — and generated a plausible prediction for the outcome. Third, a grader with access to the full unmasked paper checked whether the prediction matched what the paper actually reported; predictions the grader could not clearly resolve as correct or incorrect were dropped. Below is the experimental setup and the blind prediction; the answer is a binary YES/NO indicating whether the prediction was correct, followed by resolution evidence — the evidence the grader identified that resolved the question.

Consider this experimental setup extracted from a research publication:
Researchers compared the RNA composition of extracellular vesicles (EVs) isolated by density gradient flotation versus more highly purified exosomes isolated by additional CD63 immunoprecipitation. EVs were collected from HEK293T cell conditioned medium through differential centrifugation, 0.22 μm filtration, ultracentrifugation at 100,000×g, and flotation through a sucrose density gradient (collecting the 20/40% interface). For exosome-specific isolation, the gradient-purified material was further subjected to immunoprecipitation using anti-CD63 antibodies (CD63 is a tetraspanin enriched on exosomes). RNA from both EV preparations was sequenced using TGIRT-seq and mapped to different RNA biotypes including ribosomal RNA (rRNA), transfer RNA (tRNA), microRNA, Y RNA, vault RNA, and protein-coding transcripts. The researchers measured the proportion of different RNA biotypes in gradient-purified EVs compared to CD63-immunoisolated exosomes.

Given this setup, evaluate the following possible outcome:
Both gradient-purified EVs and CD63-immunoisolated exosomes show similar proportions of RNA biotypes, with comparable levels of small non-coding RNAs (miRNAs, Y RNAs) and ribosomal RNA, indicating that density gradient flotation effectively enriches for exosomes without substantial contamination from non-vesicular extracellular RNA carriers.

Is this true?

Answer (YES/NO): NO